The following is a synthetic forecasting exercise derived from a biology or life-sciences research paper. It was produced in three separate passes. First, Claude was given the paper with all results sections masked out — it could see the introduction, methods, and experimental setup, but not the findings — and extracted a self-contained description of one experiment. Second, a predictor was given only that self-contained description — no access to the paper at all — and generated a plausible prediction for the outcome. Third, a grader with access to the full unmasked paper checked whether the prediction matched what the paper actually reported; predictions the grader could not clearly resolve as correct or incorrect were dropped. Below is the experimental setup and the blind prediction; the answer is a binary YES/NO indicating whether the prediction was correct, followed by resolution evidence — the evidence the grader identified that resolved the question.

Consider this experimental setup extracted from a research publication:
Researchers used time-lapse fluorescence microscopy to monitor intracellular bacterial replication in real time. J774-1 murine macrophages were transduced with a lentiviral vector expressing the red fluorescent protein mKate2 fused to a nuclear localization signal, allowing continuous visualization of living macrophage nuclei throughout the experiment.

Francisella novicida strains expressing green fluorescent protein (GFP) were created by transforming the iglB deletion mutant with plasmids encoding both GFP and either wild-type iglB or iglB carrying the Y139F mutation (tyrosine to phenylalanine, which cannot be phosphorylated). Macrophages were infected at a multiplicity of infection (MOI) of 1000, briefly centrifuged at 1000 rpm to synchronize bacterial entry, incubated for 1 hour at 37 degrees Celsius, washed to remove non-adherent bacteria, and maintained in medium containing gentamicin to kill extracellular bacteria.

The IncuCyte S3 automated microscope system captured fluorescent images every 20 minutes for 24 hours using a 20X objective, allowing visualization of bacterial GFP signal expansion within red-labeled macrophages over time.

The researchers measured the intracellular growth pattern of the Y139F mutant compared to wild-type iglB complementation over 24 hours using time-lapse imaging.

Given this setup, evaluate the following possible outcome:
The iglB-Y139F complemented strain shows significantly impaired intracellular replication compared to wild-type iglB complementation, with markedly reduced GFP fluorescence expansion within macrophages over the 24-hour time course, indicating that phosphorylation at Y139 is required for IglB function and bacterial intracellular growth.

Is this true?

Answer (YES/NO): NO